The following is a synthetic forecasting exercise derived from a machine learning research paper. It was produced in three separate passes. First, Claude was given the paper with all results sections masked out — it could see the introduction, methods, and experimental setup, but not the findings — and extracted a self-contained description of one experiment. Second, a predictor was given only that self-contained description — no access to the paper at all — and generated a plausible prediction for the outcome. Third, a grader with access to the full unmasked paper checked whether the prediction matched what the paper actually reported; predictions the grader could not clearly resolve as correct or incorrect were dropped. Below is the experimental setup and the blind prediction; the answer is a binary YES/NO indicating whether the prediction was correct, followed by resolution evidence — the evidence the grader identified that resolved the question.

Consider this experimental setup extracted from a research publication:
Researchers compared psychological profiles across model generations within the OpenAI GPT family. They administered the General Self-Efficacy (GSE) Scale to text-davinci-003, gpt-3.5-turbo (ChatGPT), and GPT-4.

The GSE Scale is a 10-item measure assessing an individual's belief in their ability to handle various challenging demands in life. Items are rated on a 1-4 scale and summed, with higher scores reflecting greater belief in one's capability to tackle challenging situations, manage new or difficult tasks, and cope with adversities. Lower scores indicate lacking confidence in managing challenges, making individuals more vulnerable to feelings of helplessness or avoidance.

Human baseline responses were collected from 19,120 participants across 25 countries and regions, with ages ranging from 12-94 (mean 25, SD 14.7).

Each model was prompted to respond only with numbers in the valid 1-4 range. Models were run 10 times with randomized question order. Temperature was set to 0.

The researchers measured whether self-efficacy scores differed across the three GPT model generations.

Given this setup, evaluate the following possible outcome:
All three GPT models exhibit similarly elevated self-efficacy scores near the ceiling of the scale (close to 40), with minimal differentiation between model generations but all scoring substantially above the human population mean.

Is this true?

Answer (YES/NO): NO